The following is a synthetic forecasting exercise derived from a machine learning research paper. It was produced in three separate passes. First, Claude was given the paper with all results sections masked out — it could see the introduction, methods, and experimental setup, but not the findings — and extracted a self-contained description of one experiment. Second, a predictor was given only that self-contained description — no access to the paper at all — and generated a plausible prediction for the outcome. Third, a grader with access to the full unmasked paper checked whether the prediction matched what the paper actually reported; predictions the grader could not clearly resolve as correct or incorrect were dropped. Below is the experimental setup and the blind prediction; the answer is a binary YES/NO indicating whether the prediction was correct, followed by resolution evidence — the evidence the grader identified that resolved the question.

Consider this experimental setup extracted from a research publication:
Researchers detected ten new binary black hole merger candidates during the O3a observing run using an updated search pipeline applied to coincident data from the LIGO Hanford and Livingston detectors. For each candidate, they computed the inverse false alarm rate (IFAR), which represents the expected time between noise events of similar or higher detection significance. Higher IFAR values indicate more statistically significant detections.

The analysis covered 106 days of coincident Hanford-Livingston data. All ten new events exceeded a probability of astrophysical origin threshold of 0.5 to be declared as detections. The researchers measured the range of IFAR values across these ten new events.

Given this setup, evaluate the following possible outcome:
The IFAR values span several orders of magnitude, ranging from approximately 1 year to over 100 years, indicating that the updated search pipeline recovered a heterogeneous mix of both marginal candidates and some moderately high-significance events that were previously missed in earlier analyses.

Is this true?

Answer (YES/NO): NO